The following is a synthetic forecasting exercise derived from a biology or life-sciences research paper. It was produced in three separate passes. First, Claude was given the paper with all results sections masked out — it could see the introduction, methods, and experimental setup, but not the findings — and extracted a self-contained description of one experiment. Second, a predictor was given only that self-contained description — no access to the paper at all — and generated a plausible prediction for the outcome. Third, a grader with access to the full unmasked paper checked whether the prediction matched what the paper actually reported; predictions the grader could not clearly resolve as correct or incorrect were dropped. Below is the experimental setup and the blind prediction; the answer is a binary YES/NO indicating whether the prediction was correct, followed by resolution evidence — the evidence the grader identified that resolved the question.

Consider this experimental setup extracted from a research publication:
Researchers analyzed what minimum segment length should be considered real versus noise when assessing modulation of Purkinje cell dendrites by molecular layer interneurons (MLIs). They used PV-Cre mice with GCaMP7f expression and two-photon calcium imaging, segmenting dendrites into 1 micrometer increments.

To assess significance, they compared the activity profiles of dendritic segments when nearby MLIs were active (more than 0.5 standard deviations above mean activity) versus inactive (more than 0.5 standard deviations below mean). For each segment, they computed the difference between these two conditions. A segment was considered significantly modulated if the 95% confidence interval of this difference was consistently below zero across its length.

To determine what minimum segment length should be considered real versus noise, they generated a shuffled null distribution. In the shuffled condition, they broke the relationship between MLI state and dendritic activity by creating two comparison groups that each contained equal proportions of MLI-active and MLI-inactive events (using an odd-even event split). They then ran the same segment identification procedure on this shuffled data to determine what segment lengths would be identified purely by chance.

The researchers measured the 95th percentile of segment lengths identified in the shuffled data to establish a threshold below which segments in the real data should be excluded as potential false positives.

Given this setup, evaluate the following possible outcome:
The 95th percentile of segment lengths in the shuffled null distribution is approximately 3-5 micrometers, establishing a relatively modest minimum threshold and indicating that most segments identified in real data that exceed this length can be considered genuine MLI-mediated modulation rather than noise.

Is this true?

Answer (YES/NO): YES